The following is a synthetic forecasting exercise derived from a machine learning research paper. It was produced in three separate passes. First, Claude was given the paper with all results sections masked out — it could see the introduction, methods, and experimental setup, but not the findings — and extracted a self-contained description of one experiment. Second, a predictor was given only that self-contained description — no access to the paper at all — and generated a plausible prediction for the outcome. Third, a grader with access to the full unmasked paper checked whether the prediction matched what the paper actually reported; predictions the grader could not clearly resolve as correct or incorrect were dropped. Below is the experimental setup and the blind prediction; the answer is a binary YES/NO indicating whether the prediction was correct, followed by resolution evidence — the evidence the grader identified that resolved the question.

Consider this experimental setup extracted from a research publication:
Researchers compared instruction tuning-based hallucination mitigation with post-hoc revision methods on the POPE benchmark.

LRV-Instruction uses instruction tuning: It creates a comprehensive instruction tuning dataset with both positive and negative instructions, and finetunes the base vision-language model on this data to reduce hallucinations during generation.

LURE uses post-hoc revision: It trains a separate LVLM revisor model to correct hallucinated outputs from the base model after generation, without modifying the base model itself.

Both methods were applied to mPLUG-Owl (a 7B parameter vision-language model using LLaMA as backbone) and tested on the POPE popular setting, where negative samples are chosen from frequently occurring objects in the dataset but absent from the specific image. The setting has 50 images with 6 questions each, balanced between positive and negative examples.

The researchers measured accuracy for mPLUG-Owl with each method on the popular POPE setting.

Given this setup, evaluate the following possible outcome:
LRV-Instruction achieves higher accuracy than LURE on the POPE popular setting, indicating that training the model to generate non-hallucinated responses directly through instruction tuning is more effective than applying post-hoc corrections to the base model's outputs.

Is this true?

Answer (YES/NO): NO